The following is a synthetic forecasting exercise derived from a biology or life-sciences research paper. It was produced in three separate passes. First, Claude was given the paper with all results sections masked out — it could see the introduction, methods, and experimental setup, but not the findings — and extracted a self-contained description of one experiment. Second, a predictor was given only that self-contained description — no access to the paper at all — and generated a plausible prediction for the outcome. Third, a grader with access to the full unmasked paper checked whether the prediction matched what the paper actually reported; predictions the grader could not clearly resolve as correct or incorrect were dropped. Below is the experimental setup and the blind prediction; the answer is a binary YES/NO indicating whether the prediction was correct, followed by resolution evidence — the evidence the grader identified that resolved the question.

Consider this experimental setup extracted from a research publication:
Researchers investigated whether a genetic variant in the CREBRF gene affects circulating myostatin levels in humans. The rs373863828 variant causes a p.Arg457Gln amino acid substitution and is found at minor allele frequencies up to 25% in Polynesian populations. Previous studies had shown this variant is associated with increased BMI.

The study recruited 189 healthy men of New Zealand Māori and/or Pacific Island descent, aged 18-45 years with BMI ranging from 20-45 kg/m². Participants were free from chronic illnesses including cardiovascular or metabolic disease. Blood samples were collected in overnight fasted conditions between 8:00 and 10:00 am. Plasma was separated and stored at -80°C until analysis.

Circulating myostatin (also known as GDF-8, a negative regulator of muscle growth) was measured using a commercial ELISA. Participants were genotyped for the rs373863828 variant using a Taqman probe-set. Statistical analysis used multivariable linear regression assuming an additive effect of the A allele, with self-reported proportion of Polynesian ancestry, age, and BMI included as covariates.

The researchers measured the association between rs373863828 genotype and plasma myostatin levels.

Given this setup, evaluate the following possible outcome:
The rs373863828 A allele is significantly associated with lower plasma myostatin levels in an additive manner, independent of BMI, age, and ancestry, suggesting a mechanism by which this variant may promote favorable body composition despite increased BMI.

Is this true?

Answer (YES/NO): YES